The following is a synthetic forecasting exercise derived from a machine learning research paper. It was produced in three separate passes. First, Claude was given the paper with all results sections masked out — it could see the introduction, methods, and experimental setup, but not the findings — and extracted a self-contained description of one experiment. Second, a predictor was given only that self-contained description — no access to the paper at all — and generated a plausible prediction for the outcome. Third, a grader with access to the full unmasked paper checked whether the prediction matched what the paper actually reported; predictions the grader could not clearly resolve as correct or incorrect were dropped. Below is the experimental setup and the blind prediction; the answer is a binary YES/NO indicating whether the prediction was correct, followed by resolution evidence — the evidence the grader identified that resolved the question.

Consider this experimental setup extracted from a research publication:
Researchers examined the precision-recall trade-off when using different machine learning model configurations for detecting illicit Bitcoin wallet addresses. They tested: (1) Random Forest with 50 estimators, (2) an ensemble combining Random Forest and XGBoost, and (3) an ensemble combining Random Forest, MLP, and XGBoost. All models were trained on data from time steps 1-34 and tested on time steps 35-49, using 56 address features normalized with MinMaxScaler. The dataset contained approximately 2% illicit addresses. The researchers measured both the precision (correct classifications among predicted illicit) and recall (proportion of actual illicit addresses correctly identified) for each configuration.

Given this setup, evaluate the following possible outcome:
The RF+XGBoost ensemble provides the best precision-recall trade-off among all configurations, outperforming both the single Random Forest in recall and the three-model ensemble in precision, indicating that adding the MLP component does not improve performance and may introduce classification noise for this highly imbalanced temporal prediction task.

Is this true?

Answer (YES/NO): NO